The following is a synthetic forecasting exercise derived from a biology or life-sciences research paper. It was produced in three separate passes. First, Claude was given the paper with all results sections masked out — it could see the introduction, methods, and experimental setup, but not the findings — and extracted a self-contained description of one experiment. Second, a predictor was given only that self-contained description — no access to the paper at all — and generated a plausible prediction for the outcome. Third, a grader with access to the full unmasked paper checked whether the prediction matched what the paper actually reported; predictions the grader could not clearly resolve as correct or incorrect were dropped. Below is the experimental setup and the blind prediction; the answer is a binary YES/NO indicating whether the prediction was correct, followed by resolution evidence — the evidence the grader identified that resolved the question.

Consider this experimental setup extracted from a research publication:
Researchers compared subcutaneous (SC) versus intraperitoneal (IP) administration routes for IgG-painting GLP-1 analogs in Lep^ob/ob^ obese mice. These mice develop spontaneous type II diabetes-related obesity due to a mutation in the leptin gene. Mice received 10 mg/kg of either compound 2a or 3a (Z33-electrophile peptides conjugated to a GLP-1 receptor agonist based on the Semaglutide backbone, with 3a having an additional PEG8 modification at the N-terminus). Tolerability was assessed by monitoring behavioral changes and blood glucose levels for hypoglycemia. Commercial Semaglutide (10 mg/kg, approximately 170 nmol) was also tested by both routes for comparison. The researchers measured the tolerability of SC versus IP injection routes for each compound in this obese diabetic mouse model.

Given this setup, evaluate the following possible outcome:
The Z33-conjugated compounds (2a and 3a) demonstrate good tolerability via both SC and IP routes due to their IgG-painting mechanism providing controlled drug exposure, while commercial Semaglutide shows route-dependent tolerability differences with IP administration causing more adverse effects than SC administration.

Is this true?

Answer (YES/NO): NO